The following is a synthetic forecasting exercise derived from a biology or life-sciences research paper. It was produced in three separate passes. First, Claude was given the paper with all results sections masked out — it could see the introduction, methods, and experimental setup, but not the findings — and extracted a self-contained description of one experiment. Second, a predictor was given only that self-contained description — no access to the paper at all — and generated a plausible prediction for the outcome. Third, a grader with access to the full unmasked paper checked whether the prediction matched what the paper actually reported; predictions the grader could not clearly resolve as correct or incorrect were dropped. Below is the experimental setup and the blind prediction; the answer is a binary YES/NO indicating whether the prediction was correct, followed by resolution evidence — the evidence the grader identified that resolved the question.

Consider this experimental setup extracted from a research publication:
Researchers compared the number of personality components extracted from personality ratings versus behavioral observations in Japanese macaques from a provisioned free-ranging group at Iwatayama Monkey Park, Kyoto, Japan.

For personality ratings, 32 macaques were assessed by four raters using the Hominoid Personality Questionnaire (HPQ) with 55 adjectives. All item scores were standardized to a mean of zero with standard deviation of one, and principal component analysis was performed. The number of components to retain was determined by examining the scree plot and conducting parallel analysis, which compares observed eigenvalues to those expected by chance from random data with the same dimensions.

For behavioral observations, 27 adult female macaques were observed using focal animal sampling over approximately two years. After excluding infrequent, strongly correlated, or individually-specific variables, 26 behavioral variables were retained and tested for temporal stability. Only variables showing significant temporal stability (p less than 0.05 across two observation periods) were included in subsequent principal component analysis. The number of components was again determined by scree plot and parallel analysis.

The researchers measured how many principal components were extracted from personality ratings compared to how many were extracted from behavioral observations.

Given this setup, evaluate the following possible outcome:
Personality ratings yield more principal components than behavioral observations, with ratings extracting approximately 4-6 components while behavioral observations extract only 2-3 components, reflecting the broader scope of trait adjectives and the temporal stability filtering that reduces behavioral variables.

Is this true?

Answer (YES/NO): NO